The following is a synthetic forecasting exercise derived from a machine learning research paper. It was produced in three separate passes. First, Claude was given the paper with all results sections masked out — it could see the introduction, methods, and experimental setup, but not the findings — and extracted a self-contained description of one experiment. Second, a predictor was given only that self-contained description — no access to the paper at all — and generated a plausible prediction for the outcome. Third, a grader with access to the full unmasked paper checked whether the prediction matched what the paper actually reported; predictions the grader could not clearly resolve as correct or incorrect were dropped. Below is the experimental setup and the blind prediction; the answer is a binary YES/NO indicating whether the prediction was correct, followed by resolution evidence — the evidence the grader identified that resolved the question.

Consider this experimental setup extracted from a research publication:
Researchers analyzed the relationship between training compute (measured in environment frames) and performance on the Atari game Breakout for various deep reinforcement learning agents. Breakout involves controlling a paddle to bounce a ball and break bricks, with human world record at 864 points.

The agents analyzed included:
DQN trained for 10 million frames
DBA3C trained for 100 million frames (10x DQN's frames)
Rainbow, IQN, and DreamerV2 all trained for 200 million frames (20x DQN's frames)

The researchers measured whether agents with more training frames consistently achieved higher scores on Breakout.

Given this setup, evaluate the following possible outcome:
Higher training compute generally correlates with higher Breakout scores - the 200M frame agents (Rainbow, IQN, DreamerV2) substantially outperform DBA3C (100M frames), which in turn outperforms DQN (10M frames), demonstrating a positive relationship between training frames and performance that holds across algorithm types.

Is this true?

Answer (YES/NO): NO